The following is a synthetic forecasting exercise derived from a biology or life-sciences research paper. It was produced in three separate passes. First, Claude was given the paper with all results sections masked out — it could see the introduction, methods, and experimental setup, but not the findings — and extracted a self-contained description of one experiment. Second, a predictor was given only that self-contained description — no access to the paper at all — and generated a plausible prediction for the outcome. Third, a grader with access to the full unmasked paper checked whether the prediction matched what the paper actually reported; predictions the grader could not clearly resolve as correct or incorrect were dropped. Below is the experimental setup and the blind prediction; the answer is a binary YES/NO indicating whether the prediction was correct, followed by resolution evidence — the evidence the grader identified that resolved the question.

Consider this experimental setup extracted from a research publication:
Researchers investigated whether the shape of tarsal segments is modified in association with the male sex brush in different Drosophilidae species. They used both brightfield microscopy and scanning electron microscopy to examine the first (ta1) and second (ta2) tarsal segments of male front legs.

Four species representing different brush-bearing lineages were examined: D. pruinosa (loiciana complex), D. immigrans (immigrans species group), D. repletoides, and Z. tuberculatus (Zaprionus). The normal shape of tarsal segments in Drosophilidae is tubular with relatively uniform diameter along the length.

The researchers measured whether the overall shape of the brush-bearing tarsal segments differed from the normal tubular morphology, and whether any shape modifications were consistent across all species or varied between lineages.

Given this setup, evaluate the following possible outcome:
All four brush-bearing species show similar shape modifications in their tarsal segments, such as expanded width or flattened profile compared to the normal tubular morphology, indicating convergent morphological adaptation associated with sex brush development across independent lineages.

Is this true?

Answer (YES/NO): NO